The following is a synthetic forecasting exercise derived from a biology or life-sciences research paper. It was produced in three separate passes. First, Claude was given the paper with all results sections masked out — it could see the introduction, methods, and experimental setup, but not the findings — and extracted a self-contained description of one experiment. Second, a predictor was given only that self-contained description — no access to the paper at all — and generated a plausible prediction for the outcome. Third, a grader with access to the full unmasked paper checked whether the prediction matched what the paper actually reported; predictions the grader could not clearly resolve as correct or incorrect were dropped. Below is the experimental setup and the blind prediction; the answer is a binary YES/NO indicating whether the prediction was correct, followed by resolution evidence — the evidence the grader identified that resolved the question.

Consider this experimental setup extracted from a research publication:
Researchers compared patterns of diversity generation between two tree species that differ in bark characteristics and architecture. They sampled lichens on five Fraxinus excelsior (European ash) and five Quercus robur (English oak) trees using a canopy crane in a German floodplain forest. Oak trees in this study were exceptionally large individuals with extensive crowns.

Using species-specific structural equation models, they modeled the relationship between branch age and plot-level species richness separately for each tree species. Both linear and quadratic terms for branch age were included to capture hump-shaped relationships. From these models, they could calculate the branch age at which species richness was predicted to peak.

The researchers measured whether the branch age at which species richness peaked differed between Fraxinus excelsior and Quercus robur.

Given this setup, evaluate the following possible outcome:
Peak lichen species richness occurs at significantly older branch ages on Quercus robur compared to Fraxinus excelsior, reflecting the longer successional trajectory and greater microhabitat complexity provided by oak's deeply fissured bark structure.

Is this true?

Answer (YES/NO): NO